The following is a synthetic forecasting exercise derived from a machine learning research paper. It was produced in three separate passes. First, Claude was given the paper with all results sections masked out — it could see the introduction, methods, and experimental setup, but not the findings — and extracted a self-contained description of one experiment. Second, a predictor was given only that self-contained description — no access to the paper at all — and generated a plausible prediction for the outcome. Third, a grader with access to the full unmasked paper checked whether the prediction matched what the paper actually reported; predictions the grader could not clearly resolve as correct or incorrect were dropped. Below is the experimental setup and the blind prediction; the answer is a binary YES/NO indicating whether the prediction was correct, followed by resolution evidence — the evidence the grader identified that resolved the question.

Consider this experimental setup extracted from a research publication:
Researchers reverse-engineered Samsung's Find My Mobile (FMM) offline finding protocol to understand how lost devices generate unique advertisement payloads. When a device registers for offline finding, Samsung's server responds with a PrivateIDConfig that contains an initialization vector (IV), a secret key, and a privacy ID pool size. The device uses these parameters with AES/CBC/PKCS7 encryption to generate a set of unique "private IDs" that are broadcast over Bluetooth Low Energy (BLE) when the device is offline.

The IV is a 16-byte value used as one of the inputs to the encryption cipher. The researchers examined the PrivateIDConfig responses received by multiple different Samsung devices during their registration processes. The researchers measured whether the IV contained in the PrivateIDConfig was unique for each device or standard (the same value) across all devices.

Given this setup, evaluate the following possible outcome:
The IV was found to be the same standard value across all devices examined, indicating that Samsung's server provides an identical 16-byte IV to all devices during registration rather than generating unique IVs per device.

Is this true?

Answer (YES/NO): YES